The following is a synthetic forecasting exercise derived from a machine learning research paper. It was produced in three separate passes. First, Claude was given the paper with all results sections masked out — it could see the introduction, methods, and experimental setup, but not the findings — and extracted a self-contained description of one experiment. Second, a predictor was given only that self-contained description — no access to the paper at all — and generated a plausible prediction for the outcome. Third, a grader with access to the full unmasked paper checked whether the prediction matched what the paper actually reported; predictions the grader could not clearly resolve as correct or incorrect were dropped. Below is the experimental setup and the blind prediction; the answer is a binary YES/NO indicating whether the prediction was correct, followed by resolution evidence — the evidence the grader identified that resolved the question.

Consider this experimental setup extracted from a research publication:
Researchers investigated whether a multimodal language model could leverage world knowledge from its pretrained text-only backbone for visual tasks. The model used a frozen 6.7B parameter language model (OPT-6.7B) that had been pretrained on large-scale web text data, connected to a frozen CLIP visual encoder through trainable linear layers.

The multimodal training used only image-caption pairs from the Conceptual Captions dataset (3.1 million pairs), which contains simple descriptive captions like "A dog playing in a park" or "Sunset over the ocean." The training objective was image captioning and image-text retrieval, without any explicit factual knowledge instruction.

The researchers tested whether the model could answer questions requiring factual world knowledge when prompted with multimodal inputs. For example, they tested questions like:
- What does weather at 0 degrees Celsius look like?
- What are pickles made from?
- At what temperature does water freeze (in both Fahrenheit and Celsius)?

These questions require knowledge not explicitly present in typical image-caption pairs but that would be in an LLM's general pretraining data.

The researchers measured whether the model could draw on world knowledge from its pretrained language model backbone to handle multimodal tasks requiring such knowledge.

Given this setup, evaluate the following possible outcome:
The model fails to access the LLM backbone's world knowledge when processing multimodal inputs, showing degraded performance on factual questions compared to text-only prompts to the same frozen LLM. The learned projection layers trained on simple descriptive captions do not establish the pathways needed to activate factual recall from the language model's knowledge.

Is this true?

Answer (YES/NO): NO